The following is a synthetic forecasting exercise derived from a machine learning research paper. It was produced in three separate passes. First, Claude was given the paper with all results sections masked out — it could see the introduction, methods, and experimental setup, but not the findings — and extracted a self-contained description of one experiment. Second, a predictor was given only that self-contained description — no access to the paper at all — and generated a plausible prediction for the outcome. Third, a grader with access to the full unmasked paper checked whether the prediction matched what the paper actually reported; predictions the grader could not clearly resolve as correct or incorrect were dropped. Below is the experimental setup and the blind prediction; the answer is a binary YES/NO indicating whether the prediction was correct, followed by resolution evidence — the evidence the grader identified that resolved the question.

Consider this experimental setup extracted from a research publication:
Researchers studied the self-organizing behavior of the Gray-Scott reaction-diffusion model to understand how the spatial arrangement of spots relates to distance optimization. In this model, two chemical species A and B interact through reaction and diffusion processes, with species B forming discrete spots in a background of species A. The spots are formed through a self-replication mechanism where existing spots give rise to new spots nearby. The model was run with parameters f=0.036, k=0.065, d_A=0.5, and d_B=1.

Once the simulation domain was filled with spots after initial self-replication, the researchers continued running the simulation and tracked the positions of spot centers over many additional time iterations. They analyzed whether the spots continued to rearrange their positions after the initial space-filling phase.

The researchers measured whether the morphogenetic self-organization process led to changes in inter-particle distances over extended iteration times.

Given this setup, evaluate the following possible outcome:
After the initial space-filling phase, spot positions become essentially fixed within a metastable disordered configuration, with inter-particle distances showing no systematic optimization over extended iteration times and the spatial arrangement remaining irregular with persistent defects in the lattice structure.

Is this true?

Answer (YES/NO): NO